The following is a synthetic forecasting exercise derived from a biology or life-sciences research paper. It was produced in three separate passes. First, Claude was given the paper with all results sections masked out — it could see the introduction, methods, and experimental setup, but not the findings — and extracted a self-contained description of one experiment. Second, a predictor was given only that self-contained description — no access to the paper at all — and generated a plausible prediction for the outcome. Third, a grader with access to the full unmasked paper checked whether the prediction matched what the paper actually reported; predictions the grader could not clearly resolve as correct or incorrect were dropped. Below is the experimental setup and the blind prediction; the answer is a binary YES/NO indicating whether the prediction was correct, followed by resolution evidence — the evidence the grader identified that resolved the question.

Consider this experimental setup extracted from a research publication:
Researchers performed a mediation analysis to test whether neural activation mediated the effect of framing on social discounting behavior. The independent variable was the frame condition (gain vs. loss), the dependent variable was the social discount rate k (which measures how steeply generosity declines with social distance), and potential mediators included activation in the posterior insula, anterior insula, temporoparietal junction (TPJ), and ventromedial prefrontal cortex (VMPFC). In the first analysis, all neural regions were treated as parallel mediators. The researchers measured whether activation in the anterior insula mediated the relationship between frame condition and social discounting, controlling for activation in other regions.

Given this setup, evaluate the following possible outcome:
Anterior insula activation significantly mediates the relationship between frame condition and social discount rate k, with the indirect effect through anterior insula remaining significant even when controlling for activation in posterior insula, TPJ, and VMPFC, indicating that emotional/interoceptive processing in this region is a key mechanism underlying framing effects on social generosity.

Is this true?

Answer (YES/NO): YES